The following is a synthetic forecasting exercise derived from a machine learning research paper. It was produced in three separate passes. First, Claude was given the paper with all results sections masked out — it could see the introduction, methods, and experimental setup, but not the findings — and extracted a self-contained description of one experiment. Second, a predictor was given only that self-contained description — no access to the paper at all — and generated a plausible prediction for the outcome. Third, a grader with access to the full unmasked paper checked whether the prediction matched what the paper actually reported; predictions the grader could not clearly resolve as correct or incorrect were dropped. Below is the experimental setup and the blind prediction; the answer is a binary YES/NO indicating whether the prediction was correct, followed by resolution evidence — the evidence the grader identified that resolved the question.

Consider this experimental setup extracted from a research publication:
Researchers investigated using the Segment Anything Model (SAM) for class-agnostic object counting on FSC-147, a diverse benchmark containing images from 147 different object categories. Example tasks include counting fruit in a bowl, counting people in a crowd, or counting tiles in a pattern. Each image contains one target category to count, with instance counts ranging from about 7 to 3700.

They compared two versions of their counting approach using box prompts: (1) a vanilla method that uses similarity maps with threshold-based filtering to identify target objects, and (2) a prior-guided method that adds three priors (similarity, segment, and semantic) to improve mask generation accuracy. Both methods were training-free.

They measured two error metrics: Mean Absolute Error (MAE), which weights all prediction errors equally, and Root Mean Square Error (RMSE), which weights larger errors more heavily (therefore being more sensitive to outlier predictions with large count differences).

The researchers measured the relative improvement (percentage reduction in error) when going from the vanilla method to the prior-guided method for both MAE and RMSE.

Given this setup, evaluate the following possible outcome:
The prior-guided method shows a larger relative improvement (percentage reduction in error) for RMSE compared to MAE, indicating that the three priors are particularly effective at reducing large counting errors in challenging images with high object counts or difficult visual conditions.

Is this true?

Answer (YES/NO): NO